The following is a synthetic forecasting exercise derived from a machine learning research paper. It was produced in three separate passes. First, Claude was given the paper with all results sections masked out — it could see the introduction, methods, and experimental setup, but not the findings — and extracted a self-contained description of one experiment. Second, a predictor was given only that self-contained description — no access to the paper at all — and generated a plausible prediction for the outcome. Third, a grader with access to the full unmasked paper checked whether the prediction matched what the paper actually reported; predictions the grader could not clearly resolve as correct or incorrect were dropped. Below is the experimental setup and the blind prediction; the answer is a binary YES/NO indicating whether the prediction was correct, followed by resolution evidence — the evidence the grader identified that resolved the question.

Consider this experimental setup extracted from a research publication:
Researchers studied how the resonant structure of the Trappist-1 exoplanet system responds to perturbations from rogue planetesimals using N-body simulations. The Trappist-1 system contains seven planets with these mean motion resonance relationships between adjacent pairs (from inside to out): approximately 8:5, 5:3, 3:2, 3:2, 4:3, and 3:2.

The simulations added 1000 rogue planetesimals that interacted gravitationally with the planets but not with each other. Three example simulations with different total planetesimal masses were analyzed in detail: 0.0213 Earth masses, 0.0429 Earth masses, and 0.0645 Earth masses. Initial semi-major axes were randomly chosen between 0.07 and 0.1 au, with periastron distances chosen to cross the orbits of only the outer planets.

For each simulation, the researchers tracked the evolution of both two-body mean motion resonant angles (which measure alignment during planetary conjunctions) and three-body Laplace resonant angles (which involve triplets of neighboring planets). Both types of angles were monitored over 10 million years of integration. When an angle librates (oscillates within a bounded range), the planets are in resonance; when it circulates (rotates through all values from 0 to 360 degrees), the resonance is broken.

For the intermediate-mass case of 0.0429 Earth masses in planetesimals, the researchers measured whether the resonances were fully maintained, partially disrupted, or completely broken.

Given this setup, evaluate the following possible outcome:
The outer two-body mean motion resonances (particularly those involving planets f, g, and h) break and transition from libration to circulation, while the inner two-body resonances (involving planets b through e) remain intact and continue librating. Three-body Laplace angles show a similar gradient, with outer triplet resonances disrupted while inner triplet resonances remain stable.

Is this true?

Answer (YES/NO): NO